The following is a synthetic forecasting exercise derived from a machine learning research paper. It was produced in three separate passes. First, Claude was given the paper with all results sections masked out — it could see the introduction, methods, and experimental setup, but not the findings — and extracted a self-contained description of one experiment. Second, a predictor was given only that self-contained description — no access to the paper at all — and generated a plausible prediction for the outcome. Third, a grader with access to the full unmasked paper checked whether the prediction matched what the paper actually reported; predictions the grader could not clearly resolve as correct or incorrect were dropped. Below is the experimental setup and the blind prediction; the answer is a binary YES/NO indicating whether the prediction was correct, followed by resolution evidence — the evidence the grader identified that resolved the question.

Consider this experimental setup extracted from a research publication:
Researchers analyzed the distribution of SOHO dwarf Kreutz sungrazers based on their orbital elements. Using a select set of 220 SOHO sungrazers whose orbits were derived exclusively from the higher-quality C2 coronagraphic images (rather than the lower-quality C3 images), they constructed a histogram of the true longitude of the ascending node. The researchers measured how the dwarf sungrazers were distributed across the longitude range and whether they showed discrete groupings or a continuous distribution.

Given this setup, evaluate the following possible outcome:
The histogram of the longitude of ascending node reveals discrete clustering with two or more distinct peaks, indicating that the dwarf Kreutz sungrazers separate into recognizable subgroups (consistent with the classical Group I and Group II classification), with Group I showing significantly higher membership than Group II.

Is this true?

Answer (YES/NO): NO